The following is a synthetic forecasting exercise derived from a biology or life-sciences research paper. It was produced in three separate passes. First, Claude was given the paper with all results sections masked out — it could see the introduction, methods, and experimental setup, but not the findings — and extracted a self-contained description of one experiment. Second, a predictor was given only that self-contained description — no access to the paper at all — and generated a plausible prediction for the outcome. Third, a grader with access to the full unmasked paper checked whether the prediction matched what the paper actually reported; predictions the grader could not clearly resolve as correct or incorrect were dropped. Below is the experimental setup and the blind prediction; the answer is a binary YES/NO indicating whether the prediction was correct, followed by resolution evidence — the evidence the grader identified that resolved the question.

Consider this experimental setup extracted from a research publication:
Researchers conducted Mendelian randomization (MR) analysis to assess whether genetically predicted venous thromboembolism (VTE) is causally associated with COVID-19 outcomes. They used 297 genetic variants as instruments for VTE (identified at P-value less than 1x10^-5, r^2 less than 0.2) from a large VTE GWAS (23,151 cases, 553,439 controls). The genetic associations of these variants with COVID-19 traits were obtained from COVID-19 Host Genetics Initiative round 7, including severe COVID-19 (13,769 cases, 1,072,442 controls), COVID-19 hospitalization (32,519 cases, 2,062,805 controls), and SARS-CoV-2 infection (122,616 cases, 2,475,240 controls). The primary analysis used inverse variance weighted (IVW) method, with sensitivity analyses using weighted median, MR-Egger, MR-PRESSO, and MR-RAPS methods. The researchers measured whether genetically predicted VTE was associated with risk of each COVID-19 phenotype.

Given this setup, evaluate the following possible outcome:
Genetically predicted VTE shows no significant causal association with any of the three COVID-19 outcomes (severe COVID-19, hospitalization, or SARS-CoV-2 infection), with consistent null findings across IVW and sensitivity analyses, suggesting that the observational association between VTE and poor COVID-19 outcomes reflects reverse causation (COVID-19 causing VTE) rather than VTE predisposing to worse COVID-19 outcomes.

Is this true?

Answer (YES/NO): NO